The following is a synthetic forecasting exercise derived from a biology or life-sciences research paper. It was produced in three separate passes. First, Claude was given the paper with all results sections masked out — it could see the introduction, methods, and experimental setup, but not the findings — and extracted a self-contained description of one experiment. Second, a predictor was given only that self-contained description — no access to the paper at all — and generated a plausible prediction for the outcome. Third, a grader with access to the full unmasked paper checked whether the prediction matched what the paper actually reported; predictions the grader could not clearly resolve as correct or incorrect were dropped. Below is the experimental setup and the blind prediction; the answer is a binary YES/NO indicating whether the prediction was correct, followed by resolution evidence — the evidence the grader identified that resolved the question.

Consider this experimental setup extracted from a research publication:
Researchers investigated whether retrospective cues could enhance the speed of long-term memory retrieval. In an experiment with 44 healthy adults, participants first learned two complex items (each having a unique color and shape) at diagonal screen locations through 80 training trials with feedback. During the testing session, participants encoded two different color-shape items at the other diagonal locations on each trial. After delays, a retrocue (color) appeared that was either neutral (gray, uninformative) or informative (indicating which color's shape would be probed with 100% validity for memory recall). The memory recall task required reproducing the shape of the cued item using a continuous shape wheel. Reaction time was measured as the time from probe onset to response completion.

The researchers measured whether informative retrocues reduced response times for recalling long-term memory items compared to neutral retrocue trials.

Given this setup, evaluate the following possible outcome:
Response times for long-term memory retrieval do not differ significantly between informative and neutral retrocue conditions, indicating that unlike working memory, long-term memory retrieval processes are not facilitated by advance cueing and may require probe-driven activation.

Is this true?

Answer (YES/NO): NO